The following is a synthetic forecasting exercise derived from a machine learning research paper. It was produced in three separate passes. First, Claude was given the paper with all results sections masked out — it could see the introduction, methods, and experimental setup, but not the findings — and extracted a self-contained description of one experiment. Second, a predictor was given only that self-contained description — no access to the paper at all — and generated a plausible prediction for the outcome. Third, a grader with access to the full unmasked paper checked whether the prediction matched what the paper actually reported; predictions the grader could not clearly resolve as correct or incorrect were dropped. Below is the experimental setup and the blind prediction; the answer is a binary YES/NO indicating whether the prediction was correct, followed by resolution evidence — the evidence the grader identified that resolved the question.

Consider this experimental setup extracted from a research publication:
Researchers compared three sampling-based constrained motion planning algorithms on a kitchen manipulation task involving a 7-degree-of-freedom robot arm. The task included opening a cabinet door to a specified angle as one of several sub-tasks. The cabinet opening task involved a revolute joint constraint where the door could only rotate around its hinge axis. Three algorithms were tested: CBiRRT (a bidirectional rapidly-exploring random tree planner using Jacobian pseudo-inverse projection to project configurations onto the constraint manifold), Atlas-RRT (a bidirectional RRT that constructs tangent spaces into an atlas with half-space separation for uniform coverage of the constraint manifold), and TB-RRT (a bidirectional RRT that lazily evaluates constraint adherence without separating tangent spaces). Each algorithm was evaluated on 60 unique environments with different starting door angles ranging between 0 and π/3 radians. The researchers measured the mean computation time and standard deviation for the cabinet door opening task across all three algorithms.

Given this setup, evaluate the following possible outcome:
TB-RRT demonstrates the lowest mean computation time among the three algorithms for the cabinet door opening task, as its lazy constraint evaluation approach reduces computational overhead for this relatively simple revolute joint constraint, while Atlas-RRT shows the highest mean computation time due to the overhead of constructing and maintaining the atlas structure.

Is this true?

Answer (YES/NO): NO